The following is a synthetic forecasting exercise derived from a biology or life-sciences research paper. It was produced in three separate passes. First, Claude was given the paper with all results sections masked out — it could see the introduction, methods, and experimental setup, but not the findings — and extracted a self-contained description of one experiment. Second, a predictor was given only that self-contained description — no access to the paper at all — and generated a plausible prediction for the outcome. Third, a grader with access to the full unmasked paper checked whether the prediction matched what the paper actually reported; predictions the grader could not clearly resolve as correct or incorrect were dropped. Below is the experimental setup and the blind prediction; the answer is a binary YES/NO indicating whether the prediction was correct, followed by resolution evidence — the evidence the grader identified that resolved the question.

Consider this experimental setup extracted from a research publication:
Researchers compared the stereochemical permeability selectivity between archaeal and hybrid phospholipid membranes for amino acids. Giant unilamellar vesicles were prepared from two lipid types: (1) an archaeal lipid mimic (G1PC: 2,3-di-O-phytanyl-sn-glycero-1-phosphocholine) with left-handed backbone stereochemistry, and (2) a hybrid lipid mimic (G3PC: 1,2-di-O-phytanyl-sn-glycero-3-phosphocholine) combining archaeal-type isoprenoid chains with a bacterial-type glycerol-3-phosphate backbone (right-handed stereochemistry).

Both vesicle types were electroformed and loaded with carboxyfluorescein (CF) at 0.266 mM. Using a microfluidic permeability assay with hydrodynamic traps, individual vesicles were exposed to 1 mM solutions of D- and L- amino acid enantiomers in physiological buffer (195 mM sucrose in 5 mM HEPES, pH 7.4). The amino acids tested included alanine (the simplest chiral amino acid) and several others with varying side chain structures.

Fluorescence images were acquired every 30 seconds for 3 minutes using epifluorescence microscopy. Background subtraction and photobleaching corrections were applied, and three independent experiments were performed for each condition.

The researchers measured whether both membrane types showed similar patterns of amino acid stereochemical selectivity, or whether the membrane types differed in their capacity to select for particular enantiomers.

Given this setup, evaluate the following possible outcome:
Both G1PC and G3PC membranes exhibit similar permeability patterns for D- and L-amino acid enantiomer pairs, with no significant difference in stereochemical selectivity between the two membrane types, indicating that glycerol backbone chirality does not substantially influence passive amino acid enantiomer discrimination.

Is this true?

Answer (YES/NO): NO